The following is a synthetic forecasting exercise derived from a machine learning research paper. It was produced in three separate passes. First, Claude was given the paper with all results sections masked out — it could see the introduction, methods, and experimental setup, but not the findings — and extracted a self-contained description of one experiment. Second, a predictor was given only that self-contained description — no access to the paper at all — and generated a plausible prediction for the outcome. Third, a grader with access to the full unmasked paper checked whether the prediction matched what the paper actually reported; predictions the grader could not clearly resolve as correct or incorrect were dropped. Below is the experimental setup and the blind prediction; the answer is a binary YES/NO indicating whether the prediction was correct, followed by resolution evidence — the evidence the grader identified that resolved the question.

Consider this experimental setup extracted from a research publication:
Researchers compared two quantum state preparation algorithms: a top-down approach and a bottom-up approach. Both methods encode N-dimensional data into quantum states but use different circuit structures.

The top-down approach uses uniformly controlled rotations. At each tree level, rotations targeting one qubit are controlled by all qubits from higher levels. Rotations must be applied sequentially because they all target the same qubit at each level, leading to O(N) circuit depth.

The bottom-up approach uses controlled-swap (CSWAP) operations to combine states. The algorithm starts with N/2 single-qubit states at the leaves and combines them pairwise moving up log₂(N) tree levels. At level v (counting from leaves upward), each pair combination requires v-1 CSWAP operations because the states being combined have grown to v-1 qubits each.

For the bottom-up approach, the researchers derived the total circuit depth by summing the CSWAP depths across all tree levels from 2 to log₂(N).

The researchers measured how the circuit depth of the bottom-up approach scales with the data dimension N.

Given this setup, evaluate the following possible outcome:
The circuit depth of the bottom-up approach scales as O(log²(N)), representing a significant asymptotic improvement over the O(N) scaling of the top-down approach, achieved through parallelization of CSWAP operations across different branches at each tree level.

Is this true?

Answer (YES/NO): YES